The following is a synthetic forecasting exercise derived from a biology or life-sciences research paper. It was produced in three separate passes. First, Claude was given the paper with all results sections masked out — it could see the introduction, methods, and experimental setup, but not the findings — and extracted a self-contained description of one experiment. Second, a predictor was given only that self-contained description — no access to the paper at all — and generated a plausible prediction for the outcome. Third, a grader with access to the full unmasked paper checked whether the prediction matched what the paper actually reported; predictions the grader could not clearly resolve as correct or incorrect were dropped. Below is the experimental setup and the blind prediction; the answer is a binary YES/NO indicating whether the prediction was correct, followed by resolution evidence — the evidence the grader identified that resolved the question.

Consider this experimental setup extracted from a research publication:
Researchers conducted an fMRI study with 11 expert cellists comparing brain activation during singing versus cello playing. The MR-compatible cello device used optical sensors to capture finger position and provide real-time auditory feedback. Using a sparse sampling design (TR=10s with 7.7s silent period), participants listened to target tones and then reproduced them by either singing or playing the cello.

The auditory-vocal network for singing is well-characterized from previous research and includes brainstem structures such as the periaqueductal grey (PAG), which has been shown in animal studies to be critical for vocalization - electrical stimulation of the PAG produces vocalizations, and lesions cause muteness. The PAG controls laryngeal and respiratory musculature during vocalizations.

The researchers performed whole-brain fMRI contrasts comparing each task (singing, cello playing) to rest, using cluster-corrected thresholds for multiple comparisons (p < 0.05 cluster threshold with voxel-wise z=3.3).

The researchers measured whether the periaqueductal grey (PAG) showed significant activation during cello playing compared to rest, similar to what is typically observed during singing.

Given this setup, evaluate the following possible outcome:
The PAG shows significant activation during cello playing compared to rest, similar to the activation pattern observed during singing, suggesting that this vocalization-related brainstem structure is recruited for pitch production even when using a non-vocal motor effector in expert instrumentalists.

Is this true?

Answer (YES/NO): NO